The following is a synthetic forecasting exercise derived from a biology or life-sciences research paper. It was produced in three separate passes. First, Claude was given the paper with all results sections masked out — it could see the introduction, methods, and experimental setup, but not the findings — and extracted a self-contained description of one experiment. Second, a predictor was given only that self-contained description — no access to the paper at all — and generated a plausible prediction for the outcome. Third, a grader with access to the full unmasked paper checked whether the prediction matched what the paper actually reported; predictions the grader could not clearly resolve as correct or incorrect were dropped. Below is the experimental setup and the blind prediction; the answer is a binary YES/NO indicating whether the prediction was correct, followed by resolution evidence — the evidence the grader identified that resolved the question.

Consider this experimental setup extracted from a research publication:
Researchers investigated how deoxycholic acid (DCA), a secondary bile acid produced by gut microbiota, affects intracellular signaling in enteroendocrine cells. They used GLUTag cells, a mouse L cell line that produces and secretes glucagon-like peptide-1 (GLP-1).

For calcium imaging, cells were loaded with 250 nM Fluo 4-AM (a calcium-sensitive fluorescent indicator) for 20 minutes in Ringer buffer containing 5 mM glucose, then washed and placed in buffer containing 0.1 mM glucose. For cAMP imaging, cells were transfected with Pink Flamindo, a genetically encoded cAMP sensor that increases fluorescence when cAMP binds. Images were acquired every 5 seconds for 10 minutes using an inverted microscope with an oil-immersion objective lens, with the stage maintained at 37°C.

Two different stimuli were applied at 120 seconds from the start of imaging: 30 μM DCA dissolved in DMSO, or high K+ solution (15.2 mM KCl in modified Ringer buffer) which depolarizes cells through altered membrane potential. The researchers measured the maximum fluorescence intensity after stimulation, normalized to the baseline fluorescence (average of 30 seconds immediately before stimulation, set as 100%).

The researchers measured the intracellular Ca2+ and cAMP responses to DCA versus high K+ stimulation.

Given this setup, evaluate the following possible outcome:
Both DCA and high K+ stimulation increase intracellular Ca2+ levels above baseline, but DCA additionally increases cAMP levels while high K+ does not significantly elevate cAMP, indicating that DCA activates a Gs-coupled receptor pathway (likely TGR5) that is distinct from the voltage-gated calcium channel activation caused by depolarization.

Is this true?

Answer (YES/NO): YES